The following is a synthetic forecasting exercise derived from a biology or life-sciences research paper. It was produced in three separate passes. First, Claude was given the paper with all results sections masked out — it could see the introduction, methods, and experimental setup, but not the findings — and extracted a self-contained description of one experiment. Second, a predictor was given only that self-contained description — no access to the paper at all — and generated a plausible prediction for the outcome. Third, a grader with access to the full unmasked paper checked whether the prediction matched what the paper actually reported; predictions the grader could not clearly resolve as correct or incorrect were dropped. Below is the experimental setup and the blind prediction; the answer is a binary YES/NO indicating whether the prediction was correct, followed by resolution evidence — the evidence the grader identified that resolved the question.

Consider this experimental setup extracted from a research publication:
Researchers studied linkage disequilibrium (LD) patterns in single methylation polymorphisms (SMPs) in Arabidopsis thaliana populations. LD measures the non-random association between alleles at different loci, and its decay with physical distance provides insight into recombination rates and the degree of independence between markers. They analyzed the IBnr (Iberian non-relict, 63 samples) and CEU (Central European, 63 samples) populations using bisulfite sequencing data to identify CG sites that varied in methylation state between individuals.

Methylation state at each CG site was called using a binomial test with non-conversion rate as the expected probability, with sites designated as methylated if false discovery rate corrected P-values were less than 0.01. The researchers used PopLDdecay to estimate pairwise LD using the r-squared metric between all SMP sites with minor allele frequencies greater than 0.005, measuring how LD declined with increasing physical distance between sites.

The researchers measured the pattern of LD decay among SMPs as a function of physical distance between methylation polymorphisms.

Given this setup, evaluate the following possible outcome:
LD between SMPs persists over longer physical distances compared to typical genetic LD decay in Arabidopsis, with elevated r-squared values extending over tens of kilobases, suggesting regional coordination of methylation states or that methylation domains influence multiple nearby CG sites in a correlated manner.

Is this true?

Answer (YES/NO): NO